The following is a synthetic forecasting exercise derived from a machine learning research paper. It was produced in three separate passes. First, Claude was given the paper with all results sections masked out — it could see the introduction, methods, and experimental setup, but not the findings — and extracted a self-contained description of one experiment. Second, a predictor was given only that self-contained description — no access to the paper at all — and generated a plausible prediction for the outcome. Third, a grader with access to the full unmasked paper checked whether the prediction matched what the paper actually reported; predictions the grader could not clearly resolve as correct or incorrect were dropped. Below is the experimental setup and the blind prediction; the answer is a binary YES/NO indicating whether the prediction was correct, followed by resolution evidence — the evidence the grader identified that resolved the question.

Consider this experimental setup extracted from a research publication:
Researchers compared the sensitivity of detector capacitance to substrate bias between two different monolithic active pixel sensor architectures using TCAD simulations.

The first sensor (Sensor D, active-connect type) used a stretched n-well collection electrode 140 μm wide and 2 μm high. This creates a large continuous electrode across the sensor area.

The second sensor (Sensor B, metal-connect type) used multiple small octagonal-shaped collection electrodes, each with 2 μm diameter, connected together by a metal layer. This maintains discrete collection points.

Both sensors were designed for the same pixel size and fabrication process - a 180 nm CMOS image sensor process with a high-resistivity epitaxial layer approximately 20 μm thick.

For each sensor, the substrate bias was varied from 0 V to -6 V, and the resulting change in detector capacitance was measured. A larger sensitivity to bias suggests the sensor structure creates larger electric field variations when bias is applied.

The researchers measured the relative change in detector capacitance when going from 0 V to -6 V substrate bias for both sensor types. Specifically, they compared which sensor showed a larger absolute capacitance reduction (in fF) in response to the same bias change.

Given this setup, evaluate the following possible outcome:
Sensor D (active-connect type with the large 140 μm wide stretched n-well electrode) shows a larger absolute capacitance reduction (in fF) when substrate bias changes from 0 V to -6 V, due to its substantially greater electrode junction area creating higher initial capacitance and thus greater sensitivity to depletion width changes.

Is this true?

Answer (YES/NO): YES